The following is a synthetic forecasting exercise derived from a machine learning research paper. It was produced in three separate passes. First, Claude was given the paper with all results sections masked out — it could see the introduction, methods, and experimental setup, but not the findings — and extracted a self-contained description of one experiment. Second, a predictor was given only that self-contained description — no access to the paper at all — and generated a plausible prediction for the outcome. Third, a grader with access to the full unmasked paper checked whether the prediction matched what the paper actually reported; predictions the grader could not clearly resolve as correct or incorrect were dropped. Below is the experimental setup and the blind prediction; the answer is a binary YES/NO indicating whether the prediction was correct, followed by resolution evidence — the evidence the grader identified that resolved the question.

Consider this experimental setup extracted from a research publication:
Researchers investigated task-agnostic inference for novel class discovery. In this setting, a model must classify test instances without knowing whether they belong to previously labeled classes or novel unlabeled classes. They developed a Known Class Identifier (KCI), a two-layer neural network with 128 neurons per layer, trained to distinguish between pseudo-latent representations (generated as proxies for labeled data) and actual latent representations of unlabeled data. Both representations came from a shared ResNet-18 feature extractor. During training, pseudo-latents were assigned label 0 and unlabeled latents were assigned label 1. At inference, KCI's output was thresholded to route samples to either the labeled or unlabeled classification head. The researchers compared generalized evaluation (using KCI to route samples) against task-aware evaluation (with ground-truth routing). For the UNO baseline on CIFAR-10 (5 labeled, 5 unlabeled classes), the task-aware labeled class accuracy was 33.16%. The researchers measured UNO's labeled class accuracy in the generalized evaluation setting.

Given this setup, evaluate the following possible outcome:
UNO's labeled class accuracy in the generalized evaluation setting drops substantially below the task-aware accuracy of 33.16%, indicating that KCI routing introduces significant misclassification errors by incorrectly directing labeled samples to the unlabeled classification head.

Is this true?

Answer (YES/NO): YES